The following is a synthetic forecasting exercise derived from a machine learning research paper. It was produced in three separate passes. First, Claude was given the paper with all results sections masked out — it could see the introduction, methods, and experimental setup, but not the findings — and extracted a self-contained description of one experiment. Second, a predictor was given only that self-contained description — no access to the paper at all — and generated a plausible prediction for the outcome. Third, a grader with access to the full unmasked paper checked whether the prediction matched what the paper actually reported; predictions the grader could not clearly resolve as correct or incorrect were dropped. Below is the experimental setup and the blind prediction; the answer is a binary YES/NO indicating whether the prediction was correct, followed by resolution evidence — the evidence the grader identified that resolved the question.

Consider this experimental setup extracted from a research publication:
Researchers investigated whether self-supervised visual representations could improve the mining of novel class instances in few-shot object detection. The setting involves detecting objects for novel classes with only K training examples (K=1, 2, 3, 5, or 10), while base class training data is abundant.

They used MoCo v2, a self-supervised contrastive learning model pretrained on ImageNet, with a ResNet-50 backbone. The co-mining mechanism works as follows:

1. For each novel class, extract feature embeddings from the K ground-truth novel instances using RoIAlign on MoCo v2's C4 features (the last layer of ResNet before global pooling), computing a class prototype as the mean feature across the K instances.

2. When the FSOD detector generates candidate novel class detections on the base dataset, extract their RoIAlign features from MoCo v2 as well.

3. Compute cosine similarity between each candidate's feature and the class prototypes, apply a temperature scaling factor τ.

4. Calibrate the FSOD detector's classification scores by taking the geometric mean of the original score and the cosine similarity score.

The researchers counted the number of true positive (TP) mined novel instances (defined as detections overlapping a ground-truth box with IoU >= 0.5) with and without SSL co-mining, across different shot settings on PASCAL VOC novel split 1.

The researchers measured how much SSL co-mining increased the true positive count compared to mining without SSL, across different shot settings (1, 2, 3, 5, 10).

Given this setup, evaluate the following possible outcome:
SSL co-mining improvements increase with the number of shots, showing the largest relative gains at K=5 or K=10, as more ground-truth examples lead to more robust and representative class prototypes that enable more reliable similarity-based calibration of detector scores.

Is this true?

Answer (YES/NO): NO